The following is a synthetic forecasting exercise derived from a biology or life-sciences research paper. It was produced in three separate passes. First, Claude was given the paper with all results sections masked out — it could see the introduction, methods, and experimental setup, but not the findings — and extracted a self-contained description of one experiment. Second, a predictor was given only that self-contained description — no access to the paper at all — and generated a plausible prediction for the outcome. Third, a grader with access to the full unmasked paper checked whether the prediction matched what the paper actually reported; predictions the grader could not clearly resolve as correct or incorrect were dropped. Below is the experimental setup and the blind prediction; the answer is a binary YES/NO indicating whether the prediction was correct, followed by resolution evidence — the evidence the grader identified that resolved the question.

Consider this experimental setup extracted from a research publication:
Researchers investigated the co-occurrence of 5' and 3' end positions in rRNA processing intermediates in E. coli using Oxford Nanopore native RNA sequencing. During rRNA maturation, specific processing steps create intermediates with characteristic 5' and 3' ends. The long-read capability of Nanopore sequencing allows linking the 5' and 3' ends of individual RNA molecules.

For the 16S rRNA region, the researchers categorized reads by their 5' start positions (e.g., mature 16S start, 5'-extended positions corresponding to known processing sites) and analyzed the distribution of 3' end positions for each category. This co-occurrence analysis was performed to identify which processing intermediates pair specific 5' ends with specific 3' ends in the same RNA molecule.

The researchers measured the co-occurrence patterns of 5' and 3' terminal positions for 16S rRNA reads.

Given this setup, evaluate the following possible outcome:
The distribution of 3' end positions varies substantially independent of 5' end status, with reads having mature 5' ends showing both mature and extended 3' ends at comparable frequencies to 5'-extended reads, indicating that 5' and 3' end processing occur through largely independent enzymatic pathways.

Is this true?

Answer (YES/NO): NO